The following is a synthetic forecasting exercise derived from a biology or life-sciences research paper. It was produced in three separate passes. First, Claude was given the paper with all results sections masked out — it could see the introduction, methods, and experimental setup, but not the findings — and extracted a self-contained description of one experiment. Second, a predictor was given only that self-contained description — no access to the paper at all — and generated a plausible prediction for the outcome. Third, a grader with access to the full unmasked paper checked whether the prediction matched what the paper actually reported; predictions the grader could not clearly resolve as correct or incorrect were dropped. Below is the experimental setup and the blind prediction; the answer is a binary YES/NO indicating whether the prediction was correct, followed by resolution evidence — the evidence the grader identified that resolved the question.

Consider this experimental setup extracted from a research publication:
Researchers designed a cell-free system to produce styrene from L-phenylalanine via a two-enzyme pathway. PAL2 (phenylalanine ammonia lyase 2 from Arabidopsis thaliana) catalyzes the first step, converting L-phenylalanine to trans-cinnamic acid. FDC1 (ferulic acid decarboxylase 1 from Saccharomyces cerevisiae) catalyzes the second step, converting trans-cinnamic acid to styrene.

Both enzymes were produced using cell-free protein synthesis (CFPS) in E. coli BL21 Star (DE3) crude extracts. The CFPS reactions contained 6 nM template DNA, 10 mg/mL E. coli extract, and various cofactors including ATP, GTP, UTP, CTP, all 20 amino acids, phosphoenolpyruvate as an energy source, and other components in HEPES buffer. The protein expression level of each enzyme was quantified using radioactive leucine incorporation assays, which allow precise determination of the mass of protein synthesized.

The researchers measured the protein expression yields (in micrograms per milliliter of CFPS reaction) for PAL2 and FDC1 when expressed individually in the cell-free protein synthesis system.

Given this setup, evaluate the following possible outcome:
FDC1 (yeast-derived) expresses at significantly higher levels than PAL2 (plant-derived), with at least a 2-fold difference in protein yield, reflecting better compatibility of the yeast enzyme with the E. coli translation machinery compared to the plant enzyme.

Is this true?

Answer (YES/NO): NO